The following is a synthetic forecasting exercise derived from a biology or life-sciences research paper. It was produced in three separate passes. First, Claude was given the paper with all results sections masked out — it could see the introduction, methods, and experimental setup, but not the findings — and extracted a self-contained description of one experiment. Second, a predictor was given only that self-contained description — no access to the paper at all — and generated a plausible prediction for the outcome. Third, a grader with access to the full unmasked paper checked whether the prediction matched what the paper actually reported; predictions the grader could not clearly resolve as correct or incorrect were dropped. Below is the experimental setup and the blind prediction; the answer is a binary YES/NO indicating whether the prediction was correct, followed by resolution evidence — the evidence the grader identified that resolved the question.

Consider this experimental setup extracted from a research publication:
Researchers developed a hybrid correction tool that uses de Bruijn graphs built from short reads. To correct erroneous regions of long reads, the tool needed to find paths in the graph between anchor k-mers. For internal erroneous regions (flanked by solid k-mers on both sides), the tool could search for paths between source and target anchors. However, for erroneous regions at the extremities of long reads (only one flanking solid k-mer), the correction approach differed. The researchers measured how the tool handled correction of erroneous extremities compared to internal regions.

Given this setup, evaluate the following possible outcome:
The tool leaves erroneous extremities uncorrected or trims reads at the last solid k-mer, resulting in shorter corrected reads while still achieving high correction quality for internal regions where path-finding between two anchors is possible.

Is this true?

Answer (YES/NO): NO